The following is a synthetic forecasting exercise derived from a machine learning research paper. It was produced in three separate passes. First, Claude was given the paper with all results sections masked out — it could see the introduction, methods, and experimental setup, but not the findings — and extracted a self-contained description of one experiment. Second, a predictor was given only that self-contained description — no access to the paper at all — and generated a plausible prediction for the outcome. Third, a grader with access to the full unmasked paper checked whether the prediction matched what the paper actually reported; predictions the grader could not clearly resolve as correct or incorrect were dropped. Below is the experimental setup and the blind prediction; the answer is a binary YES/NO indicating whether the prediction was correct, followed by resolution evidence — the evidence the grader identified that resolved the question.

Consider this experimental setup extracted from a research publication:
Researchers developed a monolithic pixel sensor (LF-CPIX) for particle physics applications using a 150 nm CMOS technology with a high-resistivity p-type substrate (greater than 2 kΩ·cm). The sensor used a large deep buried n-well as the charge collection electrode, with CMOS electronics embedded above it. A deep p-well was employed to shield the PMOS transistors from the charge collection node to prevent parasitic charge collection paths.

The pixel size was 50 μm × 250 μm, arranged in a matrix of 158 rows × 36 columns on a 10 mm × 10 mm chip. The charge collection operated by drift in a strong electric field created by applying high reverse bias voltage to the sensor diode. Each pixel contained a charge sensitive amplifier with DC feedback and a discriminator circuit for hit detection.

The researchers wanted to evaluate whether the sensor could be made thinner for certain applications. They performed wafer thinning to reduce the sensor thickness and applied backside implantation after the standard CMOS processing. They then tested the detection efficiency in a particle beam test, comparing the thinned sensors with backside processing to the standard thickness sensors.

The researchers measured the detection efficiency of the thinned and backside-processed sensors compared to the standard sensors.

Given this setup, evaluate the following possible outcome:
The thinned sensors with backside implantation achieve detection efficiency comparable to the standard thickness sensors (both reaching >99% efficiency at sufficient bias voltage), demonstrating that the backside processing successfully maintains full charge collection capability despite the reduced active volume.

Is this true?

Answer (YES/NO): YES